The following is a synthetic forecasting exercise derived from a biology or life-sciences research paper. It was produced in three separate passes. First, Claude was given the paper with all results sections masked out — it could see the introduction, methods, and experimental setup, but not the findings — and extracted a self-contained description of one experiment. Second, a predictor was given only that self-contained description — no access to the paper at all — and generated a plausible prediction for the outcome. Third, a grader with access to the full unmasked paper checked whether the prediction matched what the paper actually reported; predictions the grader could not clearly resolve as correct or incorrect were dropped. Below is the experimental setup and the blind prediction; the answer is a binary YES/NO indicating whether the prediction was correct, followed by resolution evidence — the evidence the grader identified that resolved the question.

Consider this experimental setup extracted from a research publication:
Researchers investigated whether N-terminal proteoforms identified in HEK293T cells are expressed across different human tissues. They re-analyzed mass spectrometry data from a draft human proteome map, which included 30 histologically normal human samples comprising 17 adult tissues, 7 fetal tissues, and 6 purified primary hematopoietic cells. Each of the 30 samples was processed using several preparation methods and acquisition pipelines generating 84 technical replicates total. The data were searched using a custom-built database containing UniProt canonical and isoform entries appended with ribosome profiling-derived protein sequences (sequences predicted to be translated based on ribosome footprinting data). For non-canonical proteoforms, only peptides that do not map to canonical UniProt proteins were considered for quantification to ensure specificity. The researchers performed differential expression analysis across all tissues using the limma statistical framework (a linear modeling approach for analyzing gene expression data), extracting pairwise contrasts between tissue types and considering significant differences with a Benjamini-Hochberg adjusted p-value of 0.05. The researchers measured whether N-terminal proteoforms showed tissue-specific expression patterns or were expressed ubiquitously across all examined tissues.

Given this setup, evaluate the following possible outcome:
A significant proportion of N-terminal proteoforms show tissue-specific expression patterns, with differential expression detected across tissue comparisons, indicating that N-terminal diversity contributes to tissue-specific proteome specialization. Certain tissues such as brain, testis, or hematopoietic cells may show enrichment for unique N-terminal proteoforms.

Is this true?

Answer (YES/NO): NO